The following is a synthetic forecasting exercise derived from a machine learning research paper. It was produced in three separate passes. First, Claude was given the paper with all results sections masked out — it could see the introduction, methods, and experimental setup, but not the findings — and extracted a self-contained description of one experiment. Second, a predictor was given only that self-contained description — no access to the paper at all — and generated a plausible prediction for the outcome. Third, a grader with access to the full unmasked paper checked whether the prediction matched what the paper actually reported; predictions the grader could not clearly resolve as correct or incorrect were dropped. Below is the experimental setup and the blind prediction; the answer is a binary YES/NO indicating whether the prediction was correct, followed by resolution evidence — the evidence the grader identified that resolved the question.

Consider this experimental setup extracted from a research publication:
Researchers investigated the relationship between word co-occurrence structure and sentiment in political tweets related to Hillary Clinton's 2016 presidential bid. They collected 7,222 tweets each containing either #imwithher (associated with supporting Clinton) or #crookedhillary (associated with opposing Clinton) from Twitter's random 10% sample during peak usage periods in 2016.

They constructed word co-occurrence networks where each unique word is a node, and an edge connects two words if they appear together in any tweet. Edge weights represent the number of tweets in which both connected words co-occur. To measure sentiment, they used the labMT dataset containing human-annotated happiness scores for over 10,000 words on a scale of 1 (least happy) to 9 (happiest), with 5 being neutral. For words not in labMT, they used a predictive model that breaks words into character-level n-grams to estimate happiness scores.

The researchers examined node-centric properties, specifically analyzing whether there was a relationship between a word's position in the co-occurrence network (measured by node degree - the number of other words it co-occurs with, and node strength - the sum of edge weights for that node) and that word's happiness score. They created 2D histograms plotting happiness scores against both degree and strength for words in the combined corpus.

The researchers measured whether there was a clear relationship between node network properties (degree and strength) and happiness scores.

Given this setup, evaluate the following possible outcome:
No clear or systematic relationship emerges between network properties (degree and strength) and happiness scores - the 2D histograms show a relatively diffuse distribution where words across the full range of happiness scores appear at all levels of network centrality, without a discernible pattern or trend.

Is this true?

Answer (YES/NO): NO